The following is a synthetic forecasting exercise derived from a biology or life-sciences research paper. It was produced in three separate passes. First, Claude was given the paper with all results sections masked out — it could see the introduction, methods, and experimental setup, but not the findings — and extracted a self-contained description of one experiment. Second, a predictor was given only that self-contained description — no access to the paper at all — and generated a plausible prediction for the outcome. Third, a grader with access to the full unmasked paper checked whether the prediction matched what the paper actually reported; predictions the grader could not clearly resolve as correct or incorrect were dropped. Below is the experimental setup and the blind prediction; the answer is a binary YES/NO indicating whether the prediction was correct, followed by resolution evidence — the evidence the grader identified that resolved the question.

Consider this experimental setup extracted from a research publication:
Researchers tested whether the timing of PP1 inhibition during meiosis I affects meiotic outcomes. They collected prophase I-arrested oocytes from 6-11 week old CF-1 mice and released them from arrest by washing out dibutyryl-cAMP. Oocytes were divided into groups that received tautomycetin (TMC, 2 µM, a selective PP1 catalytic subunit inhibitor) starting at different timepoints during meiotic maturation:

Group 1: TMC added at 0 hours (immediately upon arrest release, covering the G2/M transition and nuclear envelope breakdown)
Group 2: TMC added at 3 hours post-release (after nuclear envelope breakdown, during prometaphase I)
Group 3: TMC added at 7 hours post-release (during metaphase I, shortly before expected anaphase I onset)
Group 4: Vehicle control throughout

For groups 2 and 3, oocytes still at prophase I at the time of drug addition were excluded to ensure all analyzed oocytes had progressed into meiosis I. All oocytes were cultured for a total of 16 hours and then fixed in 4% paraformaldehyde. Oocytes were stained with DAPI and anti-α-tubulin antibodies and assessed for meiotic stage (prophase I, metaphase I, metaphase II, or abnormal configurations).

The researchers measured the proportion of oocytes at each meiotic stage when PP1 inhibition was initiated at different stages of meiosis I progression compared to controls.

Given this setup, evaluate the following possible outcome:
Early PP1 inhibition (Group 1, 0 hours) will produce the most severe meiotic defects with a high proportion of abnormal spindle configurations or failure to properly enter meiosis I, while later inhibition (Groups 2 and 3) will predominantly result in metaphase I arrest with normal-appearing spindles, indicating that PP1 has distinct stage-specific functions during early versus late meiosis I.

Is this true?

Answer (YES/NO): NO